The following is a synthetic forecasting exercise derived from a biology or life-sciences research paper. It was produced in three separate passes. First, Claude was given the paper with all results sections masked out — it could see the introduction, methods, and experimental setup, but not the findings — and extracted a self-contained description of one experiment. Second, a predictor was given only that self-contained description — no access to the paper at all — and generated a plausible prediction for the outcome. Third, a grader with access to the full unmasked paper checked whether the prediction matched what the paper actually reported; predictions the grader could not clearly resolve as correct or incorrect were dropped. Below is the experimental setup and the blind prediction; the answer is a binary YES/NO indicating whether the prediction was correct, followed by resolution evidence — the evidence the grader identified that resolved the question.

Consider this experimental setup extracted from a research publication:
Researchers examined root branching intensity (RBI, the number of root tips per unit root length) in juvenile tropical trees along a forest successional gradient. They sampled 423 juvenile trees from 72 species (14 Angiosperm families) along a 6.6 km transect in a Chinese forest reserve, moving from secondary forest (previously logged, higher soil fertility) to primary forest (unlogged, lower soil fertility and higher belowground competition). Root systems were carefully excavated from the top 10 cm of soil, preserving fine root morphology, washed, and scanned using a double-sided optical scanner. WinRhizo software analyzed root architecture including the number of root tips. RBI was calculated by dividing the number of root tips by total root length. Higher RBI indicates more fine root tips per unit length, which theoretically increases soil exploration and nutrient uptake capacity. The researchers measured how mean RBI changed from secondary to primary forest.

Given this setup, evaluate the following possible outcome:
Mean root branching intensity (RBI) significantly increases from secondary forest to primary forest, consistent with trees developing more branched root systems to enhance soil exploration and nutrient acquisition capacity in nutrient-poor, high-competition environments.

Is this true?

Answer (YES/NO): NO